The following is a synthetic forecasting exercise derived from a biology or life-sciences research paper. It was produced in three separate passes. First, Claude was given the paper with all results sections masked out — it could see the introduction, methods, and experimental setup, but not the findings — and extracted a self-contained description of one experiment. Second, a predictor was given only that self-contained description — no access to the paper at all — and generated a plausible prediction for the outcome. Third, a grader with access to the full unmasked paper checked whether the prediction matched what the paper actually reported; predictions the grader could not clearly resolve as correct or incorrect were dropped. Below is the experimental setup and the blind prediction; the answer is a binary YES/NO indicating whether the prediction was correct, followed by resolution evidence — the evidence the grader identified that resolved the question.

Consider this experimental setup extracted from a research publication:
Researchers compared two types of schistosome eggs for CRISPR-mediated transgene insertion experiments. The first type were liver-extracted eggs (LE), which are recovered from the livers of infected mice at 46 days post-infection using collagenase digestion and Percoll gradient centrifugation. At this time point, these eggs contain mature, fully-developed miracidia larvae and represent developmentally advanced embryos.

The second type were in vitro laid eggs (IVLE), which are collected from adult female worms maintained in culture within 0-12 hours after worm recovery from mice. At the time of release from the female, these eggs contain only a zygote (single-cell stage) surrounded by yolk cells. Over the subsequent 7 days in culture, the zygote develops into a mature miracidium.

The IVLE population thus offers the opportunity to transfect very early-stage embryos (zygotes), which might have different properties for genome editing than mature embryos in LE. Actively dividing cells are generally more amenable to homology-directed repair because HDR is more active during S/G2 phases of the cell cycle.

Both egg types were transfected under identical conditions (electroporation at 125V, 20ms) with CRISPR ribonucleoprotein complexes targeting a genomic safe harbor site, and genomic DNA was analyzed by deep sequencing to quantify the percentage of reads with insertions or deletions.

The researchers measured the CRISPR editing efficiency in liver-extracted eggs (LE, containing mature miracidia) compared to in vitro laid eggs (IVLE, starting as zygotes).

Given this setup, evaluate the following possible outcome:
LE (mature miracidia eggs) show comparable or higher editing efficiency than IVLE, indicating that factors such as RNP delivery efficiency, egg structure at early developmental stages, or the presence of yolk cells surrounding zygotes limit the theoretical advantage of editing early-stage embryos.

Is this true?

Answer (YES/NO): YES